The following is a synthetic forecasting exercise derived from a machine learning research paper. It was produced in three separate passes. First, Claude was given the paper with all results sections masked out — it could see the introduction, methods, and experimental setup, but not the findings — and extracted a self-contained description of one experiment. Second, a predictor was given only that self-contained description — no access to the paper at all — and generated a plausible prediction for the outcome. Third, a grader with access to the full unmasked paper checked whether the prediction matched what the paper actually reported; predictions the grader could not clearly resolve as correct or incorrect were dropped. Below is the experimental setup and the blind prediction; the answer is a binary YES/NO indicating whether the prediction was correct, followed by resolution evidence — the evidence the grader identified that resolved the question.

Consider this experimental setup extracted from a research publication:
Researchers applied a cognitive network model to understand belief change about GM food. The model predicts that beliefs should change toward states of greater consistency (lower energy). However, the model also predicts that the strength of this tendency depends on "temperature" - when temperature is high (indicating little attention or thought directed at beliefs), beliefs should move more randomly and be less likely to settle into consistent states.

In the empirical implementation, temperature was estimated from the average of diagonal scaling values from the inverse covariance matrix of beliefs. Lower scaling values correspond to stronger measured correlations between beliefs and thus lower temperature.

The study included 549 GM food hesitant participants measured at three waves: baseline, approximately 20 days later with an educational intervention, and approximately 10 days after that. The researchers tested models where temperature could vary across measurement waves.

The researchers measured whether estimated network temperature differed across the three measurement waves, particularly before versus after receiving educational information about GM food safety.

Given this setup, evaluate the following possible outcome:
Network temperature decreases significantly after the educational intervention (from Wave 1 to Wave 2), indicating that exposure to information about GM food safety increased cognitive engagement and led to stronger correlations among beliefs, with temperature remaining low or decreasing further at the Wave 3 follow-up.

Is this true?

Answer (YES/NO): YES